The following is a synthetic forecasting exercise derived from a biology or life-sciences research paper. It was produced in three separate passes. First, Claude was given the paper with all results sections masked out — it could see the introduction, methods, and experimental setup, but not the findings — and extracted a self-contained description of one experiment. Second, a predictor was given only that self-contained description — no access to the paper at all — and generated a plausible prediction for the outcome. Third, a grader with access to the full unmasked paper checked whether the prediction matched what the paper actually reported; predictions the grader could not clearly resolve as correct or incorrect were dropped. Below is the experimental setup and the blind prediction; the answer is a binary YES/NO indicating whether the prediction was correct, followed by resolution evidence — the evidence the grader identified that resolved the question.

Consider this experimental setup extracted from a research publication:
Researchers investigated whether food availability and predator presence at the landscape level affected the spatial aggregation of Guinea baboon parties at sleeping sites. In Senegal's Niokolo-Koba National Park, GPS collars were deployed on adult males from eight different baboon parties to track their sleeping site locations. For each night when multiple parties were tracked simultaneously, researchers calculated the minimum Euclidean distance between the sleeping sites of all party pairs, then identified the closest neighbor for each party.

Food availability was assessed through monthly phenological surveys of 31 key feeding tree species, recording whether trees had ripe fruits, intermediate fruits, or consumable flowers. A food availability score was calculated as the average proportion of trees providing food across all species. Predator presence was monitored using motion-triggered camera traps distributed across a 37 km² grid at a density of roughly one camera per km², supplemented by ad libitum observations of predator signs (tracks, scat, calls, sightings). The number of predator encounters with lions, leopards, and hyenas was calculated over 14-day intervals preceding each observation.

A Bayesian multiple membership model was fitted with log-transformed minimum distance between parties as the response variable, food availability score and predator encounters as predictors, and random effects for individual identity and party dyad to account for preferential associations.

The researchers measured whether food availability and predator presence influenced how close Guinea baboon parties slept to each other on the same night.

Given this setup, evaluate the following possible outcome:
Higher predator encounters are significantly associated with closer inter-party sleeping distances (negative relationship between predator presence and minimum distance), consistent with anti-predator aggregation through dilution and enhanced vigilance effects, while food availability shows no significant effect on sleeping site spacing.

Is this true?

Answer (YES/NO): NO